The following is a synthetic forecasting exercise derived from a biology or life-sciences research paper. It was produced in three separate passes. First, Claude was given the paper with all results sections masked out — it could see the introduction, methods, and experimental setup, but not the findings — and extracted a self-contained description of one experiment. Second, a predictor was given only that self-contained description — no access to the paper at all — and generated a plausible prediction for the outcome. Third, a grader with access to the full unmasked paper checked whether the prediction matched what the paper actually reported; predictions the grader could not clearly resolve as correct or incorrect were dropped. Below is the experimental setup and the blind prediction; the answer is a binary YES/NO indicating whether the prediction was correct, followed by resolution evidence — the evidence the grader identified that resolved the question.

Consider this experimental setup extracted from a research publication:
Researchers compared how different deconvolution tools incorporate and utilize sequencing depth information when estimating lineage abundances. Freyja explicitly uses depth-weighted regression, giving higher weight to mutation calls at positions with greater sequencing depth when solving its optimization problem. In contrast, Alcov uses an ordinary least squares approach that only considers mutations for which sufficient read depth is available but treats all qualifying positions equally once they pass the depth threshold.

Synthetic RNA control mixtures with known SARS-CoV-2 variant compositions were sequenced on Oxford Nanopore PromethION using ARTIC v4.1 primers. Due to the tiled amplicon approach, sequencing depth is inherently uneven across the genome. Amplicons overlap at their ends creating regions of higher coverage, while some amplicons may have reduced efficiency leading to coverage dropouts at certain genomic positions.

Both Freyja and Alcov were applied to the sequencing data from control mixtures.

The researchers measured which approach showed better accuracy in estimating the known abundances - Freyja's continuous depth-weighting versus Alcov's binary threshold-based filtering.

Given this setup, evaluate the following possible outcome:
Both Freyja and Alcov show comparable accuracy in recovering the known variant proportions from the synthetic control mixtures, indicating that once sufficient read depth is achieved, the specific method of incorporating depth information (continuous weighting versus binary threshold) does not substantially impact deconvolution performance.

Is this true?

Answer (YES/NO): NO